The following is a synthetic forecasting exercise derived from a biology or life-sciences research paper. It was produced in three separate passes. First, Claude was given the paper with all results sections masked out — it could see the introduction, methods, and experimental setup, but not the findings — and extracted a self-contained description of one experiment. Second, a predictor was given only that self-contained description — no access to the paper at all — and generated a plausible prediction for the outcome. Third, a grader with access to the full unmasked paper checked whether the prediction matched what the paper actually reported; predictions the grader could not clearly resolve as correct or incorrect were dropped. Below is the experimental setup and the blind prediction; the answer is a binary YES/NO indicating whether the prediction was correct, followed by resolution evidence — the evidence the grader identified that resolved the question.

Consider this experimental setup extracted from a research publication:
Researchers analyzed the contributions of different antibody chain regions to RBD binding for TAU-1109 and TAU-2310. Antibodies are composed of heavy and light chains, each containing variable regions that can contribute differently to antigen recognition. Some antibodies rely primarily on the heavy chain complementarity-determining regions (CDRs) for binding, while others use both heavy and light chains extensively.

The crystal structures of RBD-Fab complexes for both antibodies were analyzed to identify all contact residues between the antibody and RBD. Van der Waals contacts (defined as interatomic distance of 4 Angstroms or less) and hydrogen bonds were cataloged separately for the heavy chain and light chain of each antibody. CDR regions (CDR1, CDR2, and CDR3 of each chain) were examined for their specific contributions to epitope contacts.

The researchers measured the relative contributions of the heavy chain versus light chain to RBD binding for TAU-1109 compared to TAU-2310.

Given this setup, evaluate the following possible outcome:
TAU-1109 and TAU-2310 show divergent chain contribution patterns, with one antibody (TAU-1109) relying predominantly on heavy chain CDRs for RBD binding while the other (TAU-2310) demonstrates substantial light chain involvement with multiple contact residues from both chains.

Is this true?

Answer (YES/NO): NO